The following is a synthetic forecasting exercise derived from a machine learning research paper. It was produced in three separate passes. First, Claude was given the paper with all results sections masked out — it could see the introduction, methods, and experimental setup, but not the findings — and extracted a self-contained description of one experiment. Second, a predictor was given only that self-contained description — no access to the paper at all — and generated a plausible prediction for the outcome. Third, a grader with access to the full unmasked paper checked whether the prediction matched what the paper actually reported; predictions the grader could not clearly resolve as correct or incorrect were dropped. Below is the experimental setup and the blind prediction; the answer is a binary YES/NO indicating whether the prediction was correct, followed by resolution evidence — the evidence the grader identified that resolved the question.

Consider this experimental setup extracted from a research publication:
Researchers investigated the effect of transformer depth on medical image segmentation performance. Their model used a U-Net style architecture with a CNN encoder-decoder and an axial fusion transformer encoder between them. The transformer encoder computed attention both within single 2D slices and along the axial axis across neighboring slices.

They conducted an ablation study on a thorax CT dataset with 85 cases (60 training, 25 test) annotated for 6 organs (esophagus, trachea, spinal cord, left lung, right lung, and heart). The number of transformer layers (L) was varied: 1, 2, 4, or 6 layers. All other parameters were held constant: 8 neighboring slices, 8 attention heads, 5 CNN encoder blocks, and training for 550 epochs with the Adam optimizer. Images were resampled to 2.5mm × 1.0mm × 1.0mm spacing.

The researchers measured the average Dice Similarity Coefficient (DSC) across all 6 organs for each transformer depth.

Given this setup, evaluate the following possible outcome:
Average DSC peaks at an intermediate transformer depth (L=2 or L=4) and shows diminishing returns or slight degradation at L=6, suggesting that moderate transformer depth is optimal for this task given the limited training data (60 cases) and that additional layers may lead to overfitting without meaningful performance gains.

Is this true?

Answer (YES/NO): NO